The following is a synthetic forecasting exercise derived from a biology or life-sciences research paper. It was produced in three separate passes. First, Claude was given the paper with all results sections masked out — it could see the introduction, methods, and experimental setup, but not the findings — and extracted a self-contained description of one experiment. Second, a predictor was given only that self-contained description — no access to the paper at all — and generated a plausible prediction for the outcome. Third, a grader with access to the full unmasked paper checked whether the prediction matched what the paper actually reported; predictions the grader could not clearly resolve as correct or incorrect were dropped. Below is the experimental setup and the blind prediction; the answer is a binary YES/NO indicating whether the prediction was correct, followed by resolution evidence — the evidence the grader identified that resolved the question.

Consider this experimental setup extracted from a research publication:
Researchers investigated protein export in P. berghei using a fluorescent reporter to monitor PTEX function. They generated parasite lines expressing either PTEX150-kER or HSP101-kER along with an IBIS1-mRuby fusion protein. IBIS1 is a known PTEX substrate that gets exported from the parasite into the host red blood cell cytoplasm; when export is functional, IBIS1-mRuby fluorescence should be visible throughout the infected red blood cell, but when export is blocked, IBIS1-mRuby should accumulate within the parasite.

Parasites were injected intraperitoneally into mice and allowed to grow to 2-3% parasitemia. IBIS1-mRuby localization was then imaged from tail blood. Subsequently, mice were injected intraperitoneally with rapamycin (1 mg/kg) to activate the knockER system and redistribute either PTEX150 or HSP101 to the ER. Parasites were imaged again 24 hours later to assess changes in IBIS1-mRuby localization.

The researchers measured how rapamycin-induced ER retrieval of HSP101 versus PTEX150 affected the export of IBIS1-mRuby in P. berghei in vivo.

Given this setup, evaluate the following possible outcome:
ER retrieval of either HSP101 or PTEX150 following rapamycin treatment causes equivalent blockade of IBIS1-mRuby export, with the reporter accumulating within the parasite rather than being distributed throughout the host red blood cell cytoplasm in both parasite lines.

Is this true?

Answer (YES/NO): YES